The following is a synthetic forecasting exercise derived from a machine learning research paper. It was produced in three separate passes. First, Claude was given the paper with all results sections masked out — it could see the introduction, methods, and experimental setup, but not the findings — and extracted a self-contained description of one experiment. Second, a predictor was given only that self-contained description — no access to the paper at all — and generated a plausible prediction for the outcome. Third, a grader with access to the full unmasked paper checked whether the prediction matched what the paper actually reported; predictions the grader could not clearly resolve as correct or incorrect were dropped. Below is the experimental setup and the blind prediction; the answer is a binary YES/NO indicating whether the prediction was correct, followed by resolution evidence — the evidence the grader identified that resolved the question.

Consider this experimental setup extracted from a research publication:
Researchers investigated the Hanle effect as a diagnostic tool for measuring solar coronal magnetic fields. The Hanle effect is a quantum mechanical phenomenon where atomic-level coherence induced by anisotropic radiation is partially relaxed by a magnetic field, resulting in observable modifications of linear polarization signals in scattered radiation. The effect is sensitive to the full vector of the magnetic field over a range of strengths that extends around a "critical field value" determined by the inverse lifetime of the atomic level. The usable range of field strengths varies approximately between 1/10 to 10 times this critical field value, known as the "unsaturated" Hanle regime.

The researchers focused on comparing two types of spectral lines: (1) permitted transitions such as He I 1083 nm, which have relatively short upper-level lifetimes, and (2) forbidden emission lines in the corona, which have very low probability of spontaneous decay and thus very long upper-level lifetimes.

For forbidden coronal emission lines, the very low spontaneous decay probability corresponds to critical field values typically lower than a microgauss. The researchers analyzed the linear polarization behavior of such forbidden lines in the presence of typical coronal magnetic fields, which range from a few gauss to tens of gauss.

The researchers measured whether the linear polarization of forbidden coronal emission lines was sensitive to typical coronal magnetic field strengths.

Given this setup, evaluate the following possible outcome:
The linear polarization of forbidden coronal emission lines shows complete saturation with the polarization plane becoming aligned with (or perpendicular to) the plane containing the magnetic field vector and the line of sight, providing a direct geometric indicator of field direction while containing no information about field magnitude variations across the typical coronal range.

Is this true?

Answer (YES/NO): NO